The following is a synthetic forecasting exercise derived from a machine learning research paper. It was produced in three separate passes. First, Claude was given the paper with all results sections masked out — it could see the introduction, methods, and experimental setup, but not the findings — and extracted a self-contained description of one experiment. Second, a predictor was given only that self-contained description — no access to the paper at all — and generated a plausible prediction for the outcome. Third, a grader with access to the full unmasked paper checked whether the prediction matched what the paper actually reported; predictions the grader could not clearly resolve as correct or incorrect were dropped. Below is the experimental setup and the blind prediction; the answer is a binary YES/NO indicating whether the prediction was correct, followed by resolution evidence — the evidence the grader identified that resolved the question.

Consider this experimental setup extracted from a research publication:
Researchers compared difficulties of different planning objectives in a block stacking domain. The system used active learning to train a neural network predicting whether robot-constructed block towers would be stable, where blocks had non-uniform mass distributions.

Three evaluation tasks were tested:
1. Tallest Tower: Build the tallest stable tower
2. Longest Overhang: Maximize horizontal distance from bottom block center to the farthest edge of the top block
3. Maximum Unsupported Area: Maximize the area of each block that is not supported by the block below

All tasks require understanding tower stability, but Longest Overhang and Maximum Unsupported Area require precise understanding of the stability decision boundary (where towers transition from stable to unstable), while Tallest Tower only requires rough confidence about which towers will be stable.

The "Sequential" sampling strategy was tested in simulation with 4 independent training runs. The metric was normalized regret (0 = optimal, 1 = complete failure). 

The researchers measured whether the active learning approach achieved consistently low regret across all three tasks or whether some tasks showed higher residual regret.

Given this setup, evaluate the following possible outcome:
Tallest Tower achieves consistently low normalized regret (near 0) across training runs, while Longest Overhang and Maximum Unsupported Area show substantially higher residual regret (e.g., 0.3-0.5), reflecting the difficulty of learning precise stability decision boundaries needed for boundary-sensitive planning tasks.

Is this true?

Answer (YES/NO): NO